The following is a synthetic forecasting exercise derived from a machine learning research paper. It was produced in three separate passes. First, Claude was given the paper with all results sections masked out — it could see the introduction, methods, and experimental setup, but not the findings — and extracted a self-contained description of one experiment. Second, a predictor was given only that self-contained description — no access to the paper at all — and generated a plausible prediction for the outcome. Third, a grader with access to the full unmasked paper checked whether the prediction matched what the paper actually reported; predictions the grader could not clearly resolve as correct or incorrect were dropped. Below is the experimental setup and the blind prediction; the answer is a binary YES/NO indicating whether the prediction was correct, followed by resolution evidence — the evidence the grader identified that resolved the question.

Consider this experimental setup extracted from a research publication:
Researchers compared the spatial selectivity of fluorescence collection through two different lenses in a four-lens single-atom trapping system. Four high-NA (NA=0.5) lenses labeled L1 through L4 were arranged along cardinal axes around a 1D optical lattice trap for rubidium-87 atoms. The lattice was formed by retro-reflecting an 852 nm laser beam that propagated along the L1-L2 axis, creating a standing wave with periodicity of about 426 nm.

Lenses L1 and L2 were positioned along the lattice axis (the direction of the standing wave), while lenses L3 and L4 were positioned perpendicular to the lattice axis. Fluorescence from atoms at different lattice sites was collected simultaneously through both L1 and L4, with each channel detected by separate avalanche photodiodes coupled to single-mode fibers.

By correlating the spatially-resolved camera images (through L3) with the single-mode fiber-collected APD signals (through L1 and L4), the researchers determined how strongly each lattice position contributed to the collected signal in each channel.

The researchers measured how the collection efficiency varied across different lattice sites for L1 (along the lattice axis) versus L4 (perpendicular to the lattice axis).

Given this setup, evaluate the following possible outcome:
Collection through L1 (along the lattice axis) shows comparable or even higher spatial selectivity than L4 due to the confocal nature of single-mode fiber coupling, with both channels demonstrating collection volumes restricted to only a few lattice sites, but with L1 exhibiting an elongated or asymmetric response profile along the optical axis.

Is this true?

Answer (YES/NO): NO